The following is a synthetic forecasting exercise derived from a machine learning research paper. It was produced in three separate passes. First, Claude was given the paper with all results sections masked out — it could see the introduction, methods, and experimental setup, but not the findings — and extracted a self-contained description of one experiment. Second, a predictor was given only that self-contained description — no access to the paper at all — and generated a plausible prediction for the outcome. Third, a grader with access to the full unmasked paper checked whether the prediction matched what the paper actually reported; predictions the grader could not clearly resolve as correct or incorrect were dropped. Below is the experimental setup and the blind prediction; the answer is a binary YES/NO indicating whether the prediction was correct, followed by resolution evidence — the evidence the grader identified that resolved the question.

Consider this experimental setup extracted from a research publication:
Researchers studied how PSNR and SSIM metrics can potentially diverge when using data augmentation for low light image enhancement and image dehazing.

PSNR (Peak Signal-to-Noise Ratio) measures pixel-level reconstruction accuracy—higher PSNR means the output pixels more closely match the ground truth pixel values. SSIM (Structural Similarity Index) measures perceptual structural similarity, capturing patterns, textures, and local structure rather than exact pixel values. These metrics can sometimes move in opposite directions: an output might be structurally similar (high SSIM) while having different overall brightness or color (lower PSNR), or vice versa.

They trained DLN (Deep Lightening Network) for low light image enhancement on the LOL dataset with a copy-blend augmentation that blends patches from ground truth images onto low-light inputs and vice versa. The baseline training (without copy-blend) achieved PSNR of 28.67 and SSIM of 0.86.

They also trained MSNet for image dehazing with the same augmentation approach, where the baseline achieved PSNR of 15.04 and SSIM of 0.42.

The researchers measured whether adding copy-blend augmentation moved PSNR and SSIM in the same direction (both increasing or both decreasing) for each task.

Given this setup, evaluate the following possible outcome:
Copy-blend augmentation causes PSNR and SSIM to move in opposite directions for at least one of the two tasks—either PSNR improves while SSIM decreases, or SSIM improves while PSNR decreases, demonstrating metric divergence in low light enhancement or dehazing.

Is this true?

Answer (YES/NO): YES